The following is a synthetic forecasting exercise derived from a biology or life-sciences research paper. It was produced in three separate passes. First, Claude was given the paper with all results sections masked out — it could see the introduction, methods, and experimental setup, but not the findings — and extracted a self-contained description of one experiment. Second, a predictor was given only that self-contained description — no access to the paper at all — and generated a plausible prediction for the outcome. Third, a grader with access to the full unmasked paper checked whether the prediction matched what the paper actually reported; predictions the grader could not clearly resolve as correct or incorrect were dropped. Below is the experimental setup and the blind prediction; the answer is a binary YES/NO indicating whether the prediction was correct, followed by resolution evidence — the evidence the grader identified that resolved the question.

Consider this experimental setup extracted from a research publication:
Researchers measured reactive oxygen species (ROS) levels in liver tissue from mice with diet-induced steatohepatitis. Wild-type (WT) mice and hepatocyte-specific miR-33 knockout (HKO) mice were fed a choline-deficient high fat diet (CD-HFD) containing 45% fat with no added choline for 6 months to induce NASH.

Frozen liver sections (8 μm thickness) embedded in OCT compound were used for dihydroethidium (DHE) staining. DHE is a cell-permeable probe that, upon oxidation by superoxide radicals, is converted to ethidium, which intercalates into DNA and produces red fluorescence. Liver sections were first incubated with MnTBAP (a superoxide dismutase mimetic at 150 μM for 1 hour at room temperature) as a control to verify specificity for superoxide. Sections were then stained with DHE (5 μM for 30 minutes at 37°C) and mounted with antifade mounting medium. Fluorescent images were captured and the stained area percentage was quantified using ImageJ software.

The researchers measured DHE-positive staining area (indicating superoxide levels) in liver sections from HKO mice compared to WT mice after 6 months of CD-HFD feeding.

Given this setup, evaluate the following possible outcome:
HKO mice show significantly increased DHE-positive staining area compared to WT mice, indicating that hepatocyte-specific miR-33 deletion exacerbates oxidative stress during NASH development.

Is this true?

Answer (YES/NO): NO